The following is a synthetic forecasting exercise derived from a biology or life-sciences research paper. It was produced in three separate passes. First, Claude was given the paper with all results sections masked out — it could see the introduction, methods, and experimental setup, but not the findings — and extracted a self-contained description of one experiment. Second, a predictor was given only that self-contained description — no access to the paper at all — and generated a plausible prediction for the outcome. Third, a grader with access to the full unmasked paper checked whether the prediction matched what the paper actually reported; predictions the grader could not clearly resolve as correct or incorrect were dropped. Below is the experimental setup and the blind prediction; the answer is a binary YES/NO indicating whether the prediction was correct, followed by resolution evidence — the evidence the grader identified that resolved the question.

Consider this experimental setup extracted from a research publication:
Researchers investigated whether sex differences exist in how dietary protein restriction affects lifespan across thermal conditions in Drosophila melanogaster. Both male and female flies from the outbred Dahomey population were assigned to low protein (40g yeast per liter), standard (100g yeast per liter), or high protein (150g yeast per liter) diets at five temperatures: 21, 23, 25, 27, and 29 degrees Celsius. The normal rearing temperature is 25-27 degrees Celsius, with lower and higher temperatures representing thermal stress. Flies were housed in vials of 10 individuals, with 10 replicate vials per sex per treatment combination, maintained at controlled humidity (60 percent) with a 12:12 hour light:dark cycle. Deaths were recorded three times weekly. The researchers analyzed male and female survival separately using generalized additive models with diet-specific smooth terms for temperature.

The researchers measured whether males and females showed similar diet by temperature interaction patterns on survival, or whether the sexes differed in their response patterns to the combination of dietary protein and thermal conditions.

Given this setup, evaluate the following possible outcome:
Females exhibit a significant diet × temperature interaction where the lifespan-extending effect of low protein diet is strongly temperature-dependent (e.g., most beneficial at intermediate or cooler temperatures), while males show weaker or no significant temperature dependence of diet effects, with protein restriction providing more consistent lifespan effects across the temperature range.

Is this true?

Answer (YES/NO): NO